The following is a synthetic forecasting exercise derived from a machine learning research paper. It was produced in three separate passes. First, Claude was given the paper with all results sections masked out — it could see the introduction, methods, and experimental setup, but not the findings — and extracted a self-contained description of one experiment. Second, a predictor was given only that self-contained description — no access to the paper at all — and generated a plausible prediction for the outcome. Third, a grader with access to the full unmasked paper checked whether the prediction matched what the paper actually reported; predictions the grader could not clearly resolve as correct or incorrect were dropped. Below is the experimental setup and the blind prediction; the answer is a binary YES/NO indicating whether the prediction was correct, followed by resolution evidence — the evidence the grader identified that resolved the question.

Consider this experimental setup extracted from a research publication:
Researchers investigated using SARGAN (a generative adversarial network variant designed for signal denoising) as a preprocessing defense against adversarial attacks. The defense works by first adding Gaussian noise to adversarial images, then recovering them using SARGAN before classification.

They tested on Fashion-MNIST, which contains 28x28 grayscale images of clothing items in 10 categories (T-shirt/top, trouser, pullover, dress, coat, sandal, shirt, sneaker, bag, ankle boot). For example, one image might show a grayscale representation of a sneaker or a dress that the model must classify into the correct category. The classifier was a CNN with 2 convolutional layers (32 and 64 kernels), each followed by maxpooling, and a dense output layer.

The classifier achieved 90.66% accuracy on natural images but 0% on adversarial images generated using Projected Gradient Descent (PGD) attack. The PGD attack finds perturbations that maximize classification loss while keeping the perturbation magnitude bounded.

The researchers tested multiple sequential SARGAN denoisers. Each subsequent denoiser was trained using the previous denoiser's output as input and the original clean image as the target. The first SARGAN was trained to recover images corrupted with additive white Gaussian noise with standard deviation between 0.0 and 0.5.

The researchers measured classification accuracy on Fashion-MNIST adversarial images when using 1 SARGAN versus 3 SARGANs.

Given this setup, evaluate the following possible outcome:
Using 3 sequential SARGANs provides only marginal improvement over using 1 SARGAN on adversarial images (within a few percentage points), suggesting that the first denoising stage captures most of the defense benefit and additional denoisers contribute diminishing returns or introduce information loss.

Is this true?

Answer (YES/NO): NO